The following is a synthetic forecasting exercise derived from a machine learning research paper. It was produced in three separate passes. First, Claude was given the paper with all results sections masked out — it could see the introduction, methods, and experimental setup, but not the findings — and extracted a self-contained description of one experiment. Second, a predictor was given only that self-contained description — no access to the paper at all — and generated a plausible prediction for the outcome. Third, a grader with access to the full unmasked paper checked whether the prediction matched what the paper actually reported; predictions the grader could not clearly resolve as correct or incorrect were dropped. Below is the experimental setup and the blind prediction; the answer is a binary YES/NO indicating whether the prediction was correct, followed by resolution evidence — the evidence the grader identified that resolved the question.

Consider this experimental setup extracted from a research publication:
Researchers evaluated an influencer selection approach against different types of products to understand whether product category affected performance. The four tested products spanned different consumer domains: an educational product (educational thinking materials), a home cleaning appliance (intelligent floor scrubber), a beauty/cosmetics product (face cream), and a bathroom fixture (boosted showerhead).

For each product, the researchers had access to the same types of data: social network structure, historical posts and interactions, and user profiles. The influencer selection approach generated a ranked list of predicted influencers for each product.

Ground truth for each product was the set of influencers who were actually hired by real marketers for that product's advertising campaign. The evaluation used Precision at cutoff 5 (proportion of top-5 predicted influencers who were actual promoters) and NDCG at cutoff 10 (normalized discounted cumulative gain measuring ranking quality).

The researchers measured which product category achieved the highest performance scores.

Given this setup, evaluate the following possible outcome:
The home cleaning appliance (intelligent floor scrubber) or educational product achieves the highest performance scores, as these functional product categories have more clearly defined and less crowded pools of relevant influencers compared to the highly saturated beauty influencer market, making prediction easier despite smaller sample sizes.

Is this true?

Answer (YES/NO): NO